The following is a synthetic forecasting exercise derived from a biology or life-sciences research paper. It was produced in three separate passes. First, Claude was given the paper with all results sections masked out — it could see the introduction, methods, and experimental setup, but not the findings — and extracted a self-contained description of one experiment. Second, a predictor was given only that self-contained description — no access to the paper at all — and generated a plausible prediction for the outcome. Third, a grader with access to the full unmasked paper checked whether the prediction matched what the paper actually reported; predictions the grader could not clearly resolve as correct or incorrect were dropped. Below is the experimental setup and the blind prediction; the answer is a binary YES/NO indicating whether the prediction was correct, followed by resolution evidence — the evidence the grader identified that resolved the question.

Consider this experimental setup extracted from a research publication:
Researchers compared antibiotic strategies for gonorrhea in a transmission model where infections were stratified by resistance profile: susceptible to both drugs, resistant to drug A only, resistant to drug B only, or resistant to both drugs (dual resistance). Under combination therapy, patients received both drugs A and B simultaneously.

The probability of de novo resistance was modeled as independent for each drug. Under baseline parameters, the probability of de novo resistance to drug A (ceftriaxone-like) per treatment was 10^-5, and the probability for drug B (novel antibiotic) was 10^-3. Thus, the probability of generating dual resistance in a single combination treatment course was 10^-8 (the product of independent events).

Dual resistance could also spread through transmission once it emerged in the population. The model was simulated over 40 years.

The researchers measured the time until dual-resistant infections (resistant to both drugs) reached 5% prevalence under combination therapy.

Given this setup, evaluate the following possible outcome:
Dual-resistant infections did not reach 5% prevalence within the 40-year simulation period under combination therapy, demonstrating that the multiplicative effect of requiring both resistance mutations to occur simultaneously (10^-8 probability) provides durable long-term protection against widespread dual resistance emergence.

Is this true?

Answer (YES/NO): NO